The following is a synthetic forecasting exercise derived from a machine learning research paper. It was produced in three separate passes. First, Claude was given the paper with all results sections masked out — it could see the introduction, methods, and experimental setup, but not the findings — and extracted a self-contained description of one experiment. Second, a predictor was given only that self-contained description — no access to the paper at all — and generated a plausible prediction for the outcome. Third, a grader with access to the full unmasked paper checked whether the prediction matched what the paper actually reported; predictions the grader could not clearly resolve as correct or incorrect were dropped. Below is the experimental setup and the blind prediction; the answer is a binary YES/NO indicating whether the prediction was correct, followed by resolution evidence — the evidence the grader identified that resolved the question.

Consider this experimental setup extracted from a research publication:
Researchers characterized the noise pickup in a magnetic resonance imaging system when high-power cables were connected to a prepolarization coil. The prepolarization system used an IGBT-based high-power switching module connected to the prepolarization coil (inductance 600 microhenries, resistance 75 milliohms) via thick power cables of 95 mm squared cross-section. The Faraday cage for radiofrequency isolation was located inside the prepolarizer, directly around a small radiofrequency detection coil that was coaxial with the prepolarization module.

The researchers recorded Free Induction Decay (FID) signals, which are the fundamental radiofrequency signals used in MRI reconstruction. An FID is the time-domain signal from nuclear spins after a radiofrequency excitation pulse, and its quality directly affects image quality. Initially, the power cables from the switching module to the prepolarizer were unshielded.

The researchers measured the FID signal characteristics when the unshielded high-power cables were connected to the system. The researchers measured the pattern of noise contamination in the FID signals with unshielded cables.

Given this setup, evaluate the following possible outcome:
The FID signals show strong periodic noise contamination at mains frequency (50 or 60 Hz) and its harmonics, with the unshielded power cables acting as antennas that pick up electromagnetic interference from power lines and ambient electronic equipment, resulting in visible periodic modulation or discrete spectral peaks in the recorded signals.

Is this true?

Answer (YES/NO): YES